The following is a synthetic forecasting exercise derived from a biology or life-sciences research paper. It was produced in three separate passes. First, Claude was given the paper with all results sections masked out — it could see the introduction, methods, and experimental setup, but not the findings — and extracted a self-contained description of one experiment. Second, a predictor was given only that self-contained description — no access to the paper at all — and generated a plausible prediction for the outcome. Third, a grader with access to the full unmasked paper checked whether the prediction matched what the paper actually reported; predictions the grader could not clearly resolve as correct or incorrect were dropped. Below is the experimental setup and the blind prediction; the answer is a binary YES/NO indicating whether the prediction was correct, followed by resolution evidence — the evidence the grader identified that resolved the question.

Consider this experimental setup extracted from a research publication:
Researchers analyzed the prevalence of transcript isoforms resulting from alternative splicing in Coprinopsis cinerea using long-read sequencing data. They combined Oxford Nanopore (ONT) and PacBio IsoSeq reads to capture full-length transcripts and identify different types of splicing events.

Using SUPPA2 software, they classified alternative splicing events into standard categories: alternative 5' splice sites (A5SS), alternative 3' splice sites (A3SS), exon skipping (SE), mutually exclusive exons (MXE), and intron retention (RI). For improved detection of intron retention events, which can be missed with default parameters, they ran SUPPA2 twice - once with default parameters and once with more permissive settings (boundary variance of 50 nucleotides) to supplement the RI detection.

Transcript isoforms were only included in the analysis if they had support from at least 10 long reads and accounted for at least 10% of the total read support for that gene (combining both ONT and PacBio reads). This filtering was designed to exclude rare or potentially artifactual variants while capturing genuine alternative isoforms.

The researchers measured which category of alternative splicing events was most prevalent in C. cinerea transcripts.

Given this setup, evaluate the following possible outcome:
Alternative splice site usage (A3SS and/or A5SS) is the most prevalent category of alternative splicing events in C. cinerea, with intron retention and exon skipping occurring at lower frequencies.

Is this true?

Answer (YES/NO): NO